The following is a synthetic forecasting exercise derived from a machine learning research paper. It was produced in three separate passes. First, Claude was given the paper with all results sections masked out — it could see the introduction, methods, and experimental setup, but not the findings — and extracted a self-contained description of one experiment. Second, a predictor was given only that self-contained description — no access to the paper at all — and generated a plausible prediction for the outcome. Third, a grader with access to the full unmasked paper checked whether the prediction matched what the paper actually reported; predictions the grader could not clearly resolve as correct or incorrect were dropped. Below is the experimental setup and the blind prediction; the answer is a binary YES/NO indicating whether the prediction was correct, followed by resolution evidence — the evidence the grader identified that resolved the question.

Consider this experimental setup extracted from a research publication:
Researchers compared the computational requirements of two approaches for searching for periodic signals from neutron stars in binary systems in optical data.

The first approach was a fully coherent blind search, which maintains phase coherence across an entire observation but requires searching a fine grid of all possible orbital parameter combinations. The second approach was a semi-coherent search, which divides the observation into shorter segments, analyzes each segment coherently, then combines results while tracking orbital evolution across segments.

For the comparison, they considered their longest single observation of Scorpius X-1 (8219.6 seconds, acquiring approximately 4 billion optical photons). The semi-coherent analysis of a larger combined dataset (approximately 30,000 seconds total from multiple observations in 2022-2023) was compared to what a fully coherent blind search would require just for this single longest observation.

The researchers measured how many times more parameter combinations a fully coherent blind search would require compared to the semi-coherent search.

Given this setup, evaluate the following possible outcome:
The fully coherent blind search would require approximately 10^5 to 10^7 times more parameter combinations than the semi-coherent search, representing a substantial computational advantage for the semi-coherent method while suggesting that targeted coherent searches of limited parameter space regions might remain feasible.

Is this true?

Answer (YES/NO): NO